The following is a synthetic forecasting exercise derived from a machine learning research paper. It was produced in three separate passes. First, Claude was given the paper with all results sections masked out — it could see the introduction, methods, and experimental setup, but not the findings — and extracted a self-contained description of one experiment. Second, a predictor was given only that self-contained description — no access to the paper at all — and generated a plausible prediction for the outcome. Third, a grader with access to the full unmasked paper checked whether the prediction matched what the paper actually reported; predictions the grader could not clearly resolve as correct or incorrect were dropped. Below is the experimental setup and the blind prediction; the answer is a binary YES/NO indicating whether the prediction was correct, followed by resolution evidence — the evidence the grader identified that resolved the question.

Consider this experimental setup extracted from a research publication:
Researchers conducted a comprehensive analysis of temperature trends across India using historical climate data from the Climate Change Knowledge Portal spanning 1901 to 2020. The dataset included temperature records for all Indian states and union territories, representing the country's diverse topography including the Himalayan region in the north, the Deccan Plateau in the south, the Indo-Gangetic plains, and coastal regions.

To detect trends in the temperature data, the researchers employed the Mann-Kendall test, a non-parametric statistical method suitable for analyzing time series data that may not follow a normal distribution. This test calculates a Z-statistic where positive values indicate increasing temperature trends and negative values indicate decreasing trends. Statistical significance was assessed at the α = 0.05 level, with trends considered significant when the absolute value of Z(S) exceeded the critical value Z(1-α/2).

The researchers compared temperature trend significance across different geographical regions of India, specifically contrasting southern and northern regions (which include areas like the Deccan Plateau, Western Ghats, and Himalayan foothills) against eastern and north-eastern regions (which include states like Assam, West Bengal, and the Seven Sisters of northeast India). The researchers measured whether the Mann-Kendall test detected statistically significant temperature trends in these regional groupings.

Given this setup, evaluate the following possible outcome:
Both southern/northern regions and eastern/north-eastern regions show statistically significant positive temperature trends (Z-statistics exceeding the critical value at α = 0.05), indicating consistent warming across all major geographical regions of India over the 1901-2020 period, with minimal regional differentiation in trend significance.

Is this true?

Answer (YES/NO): NO